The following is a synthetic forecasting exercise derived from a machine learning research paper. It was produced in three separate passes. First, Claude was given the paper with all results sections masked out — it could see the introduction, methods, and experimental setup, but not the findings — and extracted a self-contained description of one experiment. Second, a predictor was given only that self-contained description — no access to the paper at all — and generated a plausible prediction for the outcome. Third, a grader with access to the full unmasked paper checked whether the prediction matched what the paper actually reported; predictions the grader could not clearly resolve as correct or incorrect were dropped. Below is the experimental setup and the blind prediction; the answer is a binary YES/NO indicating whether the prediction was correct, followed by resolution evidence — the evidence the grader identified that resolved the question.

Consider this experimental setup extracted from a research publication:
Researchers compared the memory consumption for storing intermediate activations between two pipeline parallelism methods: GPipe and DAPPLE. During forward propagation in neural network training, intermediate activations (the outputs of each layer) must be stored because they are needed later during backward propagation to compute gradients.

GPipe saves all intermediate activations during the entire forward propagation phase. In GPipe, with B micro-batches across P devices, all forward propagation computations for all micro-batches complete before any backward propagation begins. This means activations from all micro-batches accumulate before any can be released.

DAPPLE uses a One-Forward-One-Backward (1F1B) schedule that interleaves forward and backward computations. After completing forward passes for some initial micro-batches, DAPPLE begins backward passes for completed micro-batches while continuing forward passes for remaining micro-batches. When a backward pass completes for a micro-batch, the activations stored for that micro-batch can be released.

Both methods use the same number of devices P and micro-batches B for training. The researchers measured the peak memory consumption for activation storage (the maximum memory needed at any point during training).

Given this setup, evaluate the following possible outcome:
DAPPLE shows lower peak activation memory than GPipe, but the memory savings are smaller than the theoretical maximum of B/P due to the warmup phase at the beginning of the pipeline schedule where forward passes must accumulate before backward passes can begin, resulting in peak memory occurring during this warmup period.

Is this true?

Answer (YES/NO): NO